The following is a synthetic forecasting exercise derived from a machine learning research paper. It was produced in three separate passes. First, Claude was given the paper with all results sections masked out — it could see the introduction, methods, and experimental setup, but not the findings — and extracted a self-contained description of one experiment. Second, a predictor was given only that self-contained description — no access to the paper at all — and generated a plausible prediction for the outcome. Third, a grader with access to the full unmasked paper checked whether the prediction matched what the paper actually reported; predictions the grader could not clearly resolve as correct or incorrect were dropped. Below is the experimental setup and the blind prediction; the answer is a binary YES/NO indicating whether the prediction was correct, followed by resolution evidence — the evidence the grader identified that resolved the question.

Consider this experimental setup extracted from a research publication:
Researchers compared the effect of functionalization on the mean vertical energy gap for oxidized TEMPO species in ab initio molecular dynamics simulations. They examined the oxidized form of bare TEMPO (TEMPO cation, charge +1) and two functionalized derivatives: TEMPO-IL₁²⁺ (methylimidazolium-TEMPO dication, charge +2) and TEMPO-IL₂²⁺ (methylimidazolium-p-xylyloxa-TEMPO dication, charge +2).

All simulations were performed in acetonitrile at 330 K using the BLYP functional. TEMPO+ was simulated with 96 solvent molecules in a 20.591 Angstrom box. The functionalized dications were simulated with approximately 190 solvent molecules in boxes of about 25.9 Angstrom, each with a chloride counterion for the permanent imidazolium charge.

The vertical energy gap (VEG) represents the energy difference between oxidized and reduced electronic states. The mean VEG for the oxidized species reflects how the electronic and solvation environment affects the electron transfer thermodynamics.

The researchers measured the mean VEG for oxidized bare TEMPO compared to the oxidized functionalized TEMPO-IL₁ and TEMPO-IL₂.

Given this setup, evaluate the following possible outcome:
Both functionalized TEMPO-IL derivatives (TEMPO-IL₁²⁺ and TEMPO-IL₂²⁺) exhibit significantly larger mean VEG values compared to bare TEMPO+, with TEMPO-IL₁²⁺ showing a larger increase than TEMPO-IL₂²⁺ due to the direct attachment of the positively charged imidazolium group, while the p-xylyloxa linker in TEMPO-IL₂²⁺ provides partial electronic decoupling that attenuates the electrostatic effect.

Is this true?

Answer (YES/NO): NO